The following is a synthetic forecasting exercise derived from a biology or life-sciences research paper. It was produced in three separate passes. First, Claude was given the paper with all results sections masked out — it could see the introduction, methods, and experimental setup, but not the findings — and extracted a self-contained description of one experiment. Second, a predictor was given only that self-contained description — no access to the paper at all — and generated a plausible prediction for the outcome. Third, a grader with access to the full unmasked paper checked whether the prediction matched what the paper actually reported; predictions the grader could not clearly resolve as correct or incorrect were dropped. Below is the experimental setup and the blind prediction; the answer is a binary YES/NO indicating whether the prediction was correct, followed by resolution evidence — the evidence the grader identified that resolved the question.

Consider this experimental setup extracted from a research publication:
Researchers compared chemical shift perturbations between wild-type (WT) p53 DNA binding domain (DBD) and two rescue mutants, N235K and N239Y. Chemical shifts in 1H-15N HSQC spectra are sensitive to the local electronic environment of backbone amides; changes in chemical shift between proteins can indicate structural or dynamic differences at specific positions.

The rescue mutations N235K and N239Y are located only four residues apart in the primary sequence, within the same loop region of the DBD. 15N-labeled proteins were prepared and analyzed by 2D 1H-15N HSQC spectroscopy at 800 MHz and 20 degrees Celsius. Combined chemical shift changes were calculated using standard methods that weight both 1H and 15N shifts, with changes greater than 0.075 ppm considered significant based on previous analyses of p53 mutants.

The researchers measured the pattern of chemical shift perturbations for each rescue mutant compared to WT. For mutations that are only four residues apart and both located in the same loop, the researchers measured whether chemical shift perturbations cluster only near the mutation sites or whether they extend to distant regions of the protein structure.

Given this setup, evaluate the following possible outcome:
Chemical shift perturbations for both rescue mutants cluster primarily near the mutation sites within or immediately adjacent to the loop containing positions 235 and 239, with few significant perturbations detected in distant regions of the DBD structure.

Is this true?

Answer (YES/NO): YES